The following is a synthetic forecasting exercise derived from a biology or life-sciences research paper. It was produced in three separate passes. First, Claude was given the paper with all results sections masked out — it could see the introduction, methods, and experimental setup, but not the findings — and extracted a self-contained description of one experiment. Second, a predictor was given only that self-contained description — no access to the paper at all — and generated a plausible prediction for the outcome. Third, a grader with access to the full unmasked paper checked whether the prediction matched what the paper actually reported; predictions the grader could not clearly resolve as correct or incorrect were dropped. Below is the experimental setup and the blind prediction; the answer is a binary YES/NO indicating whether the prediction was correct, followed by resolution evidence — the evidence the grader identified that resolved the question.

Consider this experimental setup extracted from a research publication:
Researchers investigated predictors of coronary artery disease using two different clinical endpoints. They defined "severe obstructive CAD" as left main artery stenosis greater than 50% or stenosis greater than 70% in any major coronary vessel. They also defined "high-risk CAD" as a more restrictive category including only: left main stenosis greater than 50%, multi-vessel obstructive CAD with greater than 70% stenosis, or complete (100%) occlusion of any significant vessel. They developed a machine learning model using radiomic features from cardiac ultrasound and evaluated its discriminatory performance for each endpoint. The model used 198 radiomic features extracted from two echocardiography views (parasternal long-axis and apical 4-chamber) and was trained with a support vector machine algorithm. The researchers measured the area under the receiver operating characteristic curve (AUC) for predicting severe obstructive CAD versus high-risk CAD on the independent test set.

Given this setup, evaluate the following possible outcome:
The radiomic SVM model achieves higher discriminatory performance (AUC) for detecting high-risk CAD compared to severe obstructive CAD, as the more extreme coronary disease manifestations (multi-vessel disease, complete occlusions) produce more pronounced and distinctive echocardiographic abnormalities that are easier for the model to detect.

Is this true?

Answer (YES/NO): NO